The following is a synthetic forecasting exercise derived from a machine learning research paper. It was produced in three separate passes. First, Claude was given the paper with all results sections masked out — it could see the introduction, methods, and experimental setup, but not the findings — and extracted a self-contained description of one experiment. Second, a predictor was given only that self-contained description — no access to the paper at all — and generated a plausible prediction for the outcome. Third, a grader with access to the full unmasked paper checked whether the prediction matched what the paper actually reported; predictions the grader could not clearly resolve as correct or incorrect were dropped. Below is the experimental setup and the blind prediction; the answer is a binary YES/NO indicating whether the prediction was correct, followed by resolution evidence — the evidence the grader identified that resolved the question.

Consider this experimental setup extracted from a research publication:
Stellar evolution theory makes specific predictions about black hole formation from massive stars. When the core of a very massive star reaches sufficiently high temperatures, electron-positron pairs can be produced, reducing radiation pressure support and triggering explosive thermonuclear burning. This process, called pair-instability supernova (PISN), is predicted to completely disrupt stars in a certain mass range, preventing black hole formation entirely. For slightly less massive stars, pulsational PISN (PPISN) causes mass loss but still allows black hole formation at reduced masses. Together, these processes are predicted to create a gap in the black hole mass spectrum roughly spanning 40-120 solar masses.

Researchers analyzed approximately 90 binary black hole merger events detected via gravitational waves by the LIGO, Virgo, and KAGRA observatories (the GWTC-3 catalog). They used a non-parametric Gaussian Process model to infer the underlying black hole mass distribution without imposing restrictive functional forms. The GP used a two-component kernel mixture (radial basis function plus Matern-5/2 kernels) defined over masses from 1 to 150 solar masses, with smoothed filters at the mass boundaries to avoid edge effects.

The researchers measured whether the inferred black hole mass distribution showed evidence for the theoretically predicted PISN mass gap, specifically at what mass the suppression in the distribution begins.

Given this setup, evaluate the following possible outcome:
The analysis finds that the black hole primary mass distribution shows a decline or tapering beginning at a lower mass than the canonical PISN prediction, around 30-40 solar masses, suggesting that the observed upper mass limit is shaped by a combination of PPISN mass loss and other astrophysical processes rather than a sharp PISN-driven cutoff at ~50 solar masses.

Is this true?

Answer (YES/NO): NO